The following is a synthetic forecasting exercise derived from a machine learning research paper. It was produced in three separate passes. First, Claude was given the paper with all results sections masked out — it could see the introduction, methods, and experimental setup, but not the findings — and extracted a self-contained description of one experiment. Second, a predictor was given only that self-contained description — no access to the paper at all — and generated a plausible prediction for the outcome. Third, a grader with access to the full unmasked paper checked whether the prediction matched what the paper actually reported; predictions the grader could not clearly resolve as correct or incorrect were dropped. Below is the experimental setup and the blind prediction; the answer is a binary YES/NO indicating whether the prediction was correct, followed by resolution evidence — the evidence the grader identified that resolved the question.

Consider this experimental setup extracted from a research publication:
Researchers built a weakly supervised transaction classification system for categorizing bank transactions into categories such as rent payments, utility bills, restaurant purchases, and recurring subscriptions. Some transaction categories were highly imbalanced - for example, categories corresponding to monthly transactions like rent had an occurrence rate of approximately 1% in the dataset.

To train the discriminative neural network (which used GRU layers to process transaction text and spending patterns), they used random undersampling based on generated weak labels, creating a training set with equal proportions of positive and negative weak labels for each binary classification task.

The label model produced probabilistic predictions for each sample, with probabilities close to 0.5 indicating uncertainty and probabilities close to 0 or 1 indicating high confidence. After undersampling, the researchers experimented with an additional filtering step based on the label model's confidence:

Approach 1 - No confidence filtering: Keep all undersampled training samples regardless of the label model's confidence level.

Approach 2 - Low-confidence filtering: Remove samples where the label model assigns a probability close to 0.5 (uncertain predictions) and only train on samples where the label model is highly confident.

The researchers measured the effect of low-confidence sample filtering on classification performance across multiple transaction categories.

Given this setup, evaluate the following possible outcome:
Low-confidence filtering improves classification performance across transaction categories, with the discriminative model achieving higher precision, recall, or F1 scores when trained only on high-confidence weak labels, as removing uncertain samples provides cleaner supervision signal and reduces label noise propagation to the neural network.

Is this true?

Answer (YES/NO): NO